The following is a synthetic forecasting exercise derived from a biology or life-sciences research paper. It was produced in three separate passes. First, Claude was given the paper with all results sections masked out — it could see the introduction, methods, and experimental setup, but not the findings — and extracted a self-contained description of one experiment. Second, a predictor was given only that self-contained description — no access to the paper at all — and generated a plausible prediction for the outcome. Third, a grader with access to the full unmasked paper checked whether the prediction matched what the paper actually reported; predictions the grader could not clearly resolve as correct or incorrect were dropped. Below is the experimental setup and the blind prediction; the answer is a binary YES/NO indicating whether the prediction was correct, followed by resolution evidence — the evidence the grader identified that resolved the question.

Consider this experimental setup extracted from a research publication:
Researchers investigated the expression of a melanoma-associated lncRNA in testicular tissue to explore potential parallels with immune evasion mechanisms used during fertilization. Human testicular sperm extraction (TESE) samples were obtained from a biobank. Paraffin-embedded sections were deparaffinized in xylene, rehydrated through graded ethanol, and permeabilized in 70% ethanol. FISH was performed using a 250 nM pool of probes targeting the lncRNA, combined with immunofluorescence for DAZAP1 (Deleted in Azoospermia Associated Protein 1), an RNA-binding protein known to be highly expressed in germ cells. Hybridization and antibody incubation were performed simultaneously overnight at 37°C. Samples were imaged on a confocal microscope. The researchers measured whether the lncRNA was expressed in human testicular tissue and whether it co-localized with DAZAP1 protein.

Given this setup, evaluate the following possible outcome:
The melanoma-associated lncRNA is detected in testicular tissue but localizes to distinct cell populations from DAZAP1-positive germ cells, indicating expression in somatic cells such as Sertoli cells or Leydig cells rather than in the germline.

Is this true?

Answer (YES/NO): NO